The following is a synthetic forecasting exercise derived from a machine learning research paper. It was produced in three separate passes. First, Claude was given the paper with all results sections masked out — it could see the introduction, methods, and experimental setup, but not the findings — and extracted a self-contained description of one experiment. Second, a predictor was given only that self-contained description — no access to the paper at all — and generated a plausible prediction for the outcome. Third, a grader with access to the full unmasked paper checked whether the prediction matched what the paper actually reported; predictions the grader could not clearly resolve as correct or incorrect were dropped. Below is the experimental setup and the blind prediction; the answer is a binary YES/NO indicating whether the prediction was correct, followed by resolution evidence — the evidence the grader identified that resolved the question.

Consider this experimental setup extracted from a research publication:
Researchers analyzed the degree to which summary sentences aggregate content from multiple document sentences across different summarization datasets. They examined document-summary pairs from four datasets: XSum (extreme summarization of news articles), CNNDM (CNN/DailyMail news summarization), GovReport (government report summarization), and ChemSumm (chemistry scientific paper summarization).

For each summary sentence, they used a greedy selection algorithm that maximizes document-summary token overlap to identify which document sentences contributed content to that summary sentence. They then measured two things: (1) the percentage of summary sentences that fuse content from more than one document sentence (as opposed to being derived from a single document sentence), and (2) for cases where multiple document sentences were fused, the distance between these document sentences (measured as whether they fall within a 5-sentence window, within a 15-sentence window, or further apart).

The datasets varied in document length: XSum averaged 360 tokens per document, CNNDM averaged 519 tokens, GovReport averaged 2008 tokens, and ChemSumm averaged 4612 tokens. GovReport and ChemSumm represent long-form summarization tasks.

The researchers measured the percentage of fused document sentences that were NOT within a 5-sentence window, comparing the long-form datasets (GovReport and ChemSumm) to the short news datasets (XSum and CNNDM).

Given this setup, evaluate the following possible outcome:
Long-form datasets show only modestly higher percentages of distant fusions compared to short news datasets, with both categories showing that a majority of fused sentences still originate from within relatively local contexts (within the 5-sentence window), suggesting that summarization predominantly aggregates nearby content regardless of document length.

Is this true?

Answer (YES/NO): NO